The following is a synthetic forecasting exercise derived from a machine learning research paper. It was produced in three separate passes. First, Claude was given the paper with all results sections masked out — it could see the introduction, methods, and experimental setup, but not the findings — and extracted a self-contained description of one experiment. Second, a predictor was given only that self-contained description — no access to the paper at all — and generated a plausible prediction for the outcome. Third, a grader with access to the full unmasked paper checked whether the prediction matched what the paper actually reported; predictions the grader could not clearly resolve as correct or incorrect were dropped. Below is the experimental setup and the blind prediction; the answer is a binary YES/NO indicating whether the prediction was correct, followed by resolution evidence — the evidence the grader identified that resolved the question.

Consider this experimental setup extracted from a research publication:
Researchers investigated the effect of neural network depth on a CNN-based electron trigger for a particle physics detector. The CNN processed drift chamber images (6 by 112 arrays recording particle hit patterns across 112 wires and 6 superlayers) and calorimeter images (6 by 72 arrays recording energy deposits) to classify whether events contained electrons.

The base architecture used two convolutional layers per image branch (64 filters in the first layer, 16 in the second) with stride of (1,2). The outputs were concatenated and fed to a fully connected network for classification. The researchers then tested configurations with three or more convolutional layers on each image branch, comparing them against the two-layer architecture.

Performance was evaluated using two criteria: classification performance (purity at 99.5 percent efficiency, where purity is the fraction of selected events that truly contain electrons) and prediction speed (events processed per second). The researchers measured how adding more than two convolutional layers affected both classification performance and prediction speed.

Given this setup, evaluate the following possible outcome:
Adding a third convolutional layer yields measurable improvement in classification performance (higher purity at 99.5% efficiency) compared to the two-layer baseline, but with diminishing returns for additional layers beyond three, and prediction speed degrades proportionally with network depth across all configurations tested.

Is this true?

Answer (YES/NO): NO